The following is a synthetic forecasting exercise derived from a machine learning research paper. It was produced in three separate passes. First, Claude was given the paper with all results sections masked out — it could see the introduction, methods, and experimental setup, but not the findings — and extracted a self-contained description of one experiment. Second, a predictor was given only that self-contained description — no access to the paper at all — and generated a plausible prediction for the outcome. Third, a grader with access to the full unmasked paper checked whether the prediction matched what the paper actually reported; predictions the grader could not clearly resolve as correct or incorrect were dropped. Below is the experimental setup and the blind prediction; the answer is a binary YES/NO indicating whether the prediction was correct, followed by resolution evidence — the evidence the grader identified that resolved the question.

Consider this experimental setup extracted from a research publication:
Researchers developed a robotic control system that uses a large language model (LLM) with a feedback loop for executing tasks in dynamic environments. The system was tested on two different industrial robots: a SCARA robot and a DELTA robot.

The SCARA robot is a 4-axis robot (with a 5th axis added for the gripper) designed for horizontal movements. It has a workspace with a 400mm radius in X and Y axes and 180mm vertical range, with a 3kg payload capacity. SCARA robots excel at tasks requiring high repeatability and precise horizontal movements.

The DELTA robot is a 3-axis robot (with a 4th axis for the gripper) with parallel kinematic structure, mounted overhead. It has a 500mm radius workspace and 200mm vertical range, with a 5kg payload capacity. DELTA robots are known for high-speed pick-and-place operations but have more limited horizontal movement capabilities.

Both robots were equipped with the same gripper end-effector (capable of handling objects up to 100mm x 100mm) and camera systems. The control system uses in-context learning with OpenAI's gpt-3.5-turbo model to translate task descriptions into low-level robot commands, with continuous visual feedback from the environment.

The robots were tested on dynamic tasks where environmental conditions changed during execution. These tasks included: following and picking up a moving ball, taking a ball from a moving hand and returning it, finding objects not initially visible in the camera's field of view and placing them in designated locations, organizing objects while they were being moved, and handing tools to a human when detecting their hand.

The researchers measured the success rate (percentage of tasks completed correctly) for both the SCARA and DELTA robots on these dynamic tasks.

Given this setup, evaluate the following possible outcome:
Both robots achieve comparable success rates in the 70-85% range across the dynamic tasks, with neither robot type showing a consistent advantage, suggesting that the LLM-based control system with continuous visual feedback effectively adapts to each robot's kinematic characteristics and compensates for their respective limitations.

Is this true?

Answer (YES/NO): NO